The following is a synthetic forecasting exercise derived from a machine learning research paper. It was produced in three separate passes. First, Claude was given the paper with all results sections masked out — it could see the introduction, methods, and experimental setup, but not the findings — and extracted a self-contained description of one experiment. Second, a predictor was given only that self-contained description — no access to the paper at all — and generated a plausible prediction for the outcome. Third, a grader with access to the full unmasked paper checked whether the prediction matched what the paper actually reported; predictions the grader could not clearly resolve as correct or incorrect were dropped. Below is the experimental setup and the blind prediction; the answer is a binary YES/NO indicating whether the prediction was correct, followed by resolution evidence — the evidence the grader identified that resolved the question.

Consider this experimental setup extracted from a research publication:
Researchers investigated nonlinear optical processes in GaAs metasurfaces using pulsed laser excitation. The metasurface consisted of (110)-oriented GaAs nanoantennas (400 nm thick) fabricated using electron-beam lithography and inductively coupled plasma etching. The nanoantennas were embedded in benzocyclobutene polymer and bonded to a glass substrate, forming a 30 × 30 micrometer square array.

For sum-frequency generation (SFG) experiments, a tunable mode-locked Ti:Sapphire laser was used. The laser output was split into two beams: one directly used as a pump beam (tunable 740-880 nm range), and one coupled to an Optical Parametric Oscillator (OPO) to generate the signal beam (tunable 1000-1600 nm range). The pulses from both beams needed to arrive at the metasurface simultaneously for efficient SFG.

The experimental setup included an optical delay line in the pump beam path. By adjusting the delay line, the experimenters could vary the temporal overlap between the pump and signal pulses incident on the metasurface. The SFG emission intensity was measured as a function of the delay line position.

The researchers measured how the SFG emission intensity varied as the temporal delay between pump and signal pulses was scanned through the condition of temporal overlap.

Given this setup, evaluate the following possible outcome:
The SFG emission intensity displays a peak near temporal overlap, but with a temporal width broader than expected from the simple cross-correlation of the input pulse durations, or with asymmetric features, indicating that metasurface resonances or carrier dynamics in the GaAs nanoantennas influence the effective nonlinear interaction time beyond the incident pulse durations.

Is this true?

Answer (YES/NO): NO